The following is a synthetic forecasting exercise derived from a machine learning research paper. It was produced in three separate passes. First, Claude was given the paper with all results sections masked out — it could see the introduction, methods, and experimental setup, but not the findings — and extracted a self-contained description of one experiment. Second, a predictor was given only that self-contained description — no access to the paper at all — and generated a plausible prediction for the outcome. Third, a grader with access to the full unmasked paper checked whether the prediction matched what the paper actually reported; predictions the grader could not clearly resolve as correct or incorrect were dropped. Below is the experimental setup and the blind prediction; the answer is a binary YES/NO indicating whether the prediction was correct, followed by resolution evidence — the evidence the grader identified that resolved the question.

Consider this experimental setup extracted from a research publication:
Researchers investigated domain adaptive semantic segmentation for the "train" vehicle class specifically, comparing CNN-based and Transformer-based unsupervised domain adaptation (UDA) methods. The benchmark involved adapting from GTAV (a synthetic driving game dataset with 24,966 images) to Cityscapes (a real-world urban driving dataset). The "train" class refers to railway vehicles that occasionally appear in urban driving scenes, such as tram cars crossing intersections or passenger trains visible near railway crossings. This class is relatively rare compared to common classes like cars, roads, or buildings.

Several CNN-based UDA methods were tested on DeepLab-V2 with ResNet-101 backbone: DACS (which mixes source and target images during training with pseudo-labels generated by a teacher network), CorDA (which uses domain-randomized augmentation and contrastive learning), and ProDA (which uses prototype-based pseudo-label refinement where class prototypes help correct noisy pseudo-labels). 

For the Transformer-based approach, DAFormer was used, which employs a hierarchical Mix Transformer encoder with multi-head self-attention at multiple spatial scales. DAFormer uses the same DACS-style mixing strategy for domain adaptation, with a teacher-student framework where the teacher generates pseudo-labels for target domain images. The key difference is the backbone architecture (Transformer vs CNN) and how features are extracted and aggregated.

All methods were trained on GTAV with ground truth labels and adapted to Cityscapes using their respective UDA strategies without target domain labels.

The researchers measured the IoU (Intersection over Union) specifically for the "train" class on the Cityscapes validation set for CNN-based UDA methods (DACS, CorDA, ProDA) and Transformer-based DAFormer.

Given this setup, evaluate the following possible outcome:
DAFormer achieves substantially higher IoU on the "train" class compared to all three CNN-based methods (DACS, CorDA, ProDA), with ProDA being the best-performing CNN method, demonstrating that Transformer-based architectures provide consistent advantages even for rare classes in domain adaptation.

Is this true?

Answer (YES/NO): YES